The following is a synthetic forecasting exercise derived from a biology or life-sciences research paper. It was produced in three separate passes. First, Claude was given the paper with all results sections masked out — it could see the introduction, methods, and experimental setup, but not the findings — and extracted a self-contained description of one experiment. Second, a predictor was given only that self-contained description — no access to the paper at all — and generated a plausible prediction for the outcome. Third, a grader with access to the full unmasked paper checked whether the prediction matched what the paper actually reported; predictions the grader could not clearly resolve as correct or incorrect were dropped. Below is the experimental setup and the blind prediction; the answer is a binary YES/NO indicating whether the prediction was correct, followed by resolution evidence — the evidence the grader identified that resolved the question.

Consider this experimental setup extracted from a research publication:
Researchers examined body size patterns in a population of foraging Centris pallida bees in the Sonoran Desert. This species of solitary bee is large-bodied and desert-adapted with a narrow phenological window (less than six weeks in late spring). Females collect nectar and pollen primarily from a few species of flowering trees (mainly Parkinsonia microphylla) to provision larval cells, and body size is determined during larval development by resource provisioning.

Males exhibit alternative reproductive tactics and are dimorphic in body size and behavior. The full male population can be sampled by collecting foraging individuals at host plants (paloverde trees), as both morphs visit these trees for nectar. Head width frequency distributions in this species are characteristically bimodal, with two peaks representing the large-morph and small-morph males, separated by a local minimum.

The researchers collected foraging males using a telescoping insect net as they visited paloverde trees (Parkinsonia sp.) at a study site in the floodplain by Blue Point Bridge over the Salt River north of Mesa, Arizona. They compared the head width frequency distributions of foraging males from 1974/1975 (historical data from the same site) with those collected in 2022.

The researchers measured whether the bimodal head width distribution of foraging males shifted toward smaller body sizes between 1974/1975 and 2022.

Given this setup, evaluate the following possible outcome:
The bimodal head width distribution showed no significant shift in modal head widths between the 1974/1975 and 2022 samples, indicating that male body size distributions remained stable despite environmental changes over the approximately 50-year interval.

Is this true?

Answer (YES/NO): NO